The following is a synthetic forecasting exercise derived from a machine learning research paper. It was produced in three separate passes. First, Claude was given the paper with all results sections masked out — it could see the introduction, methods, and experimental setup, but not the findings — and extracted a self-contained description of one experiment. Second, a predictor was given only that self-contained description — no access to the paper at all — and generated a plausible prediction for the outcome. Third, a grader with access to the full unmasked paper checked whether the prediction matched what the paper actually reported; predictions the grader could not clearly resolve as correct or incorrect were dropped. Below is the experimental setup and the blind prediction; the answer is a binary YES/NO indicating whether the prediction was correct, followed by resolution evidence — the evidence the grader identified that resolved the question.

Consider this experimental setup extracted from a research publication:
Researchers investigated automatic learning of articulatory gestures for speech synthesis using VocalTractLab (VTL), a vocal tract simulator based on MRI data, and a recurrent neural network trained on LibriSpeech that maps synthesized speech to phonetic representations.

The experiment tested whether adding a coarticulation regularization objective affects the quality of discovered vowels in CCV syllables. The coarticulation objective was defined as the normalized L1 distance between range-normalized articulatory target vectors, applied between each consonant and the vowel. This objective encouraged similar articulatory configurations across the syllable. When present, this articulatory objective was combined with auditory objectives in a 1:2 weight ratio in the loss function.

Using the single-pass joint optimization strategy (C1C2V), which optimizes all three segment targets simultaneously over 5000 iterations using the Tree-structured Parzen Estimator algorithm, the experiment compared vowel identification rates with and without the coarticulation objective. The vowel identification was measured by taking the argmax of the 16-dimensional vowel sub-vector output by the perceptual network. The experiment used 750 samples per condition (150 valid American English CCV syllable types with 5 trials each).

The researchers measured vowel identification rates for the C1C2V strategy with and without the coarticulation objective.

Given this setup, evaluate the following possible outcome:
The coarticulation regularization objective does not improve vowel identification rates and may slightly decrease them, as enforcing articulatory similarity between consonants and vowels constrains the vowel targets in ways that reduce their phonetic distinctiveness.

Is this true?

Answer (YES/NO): YES